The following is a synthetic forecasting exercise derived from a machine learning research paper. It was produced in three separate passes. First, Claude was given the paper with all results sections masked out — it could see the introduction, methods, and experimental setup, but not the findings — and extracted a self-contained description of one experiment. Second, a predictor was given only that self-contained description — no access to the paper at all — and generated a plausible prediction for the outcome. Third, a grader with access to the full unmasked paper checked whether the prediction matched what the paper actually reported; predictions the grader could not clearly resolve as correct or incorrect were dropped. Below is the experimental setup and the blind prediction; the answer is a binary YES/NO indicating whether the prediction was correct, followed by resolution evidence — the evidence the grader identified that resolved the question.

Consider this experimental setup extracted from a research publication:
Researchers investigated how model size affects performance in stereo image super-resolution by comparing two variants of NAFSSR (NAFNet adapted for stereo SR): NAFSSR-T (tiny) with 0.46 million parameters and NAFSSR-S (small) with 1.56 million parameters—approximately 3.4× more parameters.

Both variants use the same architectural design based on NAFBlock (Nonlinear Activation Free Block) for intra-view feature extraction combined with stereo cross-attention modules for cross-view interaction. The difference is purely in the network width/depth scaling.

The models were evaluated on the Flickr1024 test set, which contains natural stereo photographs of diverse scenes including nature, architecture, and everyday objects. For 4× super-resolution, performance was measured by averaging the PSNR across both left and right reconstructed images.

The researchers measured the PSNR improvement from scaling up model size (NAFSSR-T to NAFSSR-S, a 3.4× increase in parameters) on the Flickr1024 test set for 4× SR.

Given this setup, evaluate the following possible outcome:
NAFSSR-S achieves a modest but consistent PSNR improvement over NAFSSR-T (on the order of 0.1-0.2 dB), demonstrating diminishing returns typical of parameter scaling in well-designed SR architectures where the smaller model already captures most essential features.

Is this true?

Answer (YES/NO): YES